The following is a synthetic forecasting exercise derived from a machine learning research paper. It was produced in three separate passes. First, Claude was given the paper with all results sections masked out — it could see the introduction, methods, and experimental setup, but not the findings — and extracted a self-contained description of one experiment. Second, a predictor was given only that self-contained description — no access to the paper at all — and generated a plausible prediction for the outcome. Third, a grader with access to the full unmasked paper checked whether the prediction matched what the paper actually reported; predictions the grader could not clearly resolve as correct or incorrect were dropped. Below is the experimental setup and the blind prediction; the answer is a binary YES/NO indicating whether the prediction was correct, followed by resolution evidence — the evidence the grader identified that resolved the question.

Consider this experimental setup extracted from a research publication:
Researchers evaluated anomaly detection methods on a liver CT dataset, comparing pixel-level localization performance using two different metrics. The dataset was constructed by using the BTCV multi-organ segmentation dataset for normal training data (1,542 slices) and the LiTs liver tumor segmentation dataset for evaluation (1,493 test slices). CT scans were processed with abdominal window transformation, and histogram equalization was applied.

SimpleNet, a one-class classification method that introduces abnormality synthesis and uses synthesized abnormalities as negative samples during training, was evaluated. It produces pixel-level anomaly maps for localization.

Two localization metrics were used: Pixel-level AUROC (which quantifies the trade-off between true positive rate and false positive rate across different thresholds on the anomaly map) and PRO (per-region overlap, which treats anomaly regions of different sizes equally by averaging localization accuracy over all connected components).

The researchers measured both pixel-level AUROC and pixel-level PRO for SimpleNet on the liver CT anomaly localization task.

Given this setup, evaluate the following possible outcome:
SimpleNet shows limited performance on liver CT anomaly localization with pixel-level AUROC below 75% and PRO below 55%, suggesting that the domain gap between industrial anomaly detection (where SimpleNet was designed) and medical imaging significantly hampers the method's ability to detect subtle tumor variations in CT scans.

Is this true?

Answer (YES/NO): NO